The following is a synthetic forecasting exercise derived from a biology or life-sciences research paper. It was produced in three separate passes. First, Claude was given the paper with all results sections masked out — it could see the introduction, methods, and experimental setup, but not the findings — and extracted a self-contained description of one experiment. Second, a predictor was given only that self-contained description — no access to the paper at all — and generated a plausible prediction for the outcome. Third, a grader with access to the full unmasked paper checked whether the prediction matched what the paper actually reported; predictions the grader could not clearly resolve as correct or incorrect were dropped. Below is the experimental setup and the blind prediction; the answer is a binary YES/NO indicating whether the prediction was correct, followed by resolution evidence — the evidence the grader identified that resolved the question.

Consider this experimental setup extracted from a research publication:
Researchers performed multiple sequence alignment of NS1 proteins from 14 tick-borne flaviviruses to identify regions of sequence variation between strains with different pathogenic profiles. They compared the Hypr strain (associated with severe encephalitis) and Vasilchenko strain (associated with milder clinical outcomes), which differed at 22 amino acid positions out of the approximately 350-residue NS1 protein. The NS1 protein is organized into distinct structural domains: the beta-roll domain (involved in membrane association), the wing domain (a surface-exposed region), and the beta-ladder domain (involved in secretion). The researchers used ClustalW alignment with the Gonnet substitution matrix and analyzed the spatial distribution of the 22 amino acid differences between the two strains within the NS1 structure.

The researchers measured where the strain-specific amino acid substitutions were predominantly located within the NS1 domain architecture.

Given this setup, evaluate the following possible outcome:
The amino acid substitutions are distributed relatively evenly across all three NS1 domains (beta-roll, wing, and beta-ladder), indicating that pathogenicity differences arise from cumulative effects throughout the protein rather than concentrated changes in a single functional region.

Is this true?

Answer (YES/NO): NO